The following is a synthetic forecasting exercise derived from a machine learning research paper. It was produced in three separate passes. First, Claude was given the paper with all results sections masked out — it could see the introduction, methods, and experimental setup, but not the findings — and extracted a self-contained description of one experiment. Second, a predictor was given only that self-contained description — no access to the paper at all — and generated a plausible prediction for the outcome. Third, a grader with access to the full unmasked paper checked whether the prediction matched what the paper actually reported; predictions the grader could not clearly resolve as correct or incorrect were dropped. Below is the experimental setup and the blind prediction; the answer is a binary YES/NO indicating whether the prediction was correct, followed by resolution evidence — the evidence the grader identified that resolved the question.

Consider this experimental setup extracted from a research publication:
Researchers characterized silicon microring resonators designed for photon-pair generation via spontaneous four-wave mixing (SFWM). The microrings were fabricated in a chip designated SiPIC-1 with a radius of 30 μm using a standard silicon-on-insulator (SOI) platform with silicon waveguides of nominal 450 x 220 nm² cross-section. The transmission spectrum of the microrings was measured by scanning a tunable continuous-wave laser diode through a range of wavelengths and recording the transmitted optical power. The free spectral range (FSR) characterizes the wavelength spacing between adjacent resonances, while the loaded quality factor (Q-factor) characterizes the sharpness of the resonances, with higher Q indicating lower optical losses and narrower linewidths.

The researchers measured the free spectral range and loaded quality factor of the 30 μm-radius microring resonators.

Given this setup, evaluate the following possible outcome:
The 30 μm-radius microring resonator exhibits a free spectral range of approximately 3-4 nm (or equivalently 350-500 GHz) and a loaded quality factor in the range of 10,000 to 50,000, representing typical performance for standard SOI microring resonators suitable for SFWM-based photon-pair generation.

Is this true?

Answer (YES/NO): YES